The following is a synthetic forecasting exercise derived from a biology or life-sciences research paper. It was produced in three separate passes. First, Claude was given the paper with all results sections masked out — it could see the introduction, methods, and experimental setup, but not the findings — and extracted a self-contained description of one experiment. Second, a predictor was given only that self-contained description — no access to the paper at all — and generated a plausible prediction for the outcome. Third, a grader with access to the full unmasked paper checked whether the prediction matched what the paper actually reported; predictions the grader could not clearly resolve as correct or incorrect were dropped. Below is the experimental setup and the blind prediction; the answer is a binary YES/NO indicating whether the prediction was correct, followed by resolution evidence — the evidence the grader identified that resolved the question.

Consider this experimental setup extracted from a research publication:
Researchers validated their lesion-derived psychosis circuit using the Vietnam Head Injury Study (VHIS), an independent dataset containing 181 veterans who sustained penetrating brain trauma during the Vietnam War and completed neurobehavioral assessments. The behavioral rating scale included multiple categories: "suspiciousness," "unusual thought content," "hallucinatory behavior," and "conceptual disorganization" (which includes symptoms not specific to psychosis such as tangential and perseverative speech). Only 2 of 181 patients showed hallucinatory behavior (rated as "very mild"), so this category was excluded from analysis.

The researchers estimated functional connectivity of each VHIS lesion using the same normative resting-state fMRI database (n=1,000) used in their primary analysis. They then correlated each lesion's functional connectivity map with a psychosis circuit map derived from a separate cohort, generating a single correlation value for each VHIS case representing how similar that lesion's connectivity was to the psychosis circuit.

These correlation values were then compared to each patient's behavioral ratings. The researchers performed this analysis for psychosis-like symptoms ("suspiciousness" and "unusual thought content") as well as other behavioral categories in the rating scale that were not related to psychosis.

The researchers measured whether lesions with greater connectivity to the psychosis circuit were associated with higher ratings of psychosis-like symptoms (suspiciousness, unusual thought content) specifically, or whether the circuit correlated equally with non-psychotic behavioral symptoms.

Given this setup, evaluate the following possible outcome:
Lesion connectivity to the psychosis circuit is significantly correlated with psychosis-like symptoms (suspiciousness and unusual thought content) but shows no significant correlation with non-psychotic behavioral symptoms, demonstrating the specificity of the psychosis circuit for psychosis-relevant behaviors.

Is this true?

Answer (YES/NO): NO